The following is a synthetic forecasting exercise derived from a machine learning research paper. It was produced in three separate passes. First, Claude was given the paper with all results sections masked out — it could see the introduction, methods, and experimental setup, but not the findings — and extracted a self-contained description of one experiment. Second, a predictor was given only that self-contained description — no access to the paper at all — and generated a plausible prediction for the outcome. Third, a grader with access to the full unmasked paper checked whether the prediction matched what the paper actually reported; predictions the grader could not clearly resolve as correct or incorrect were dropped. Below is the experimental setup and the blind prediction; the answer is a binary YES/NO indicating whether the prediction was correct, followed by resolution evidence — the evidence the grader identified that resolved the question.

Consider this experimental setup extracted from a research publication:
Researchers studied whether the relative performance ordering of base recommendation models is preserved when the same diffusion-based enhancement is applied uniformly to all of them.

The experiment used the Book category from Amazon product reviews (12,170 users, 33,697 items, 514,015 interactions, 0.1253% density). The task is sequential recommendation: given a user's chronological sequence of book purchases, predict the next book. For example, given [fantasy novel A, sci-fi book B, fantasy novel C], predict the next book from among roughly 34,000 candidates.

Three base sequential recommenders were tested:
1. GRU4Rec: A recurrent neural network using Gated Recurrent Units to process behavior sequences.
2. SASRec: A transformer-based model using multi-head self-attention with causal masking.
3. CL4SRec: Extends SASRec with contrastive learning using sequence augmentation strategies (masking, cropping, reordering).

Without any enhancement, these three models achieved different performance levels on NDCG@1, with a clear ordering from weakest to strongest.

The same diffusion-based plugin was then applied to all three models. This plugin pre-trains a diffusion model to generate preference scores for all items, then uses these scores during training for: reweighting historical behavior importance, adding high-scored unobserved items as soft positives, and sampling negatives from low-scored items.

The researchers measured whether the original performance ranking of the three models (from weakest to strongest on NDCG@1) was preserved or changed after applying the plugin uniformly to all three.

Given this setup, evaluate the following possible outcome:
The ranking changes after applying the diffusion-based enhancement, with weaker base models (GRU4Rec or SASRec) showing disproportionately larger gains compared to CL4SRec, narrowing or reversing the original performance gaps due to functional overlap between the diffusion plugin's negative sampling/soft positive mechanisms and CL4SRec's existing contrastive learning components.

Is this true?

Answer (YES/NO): NO